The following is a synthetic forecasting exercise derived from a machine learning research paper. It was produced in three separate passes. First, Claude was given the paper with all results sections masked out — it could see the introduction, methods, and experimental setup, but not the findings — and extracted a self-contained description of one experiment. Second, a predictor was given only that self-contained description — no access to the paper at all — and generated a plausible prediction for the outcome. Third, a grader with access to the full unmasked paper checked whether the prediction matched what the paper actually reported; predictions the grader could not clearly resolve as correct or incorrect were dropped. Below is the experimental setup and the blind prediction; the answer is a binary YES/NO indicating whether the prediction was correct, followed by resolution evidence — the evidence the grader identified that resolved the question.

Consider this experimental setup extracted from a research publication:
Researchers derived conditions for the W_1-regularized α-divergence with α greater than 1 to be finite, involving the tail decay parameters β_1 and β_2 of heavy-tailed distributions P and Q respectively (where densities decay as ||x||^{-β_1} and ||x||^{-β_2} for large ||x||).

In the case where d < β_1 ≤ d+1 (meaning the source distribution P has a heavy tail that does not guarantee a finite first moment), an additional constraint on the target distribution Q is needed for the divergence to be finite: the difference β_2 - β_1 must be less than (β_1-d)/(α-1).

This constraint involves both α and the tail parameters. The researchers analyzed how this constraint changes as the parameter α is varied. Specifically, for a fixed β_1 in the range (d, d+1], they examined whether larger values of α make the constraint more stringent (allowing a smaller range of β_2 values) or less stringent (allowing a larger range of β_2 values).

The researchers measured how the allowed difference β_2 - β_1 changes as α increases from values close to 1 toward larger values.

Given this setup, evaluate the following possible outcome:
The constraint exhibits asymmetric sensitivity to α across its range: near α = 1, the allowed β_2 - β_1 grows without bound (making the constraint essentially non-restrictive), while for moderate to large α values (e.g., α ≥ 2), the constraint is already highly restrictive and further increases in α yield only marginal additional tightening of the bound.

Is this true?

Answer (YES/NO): YES